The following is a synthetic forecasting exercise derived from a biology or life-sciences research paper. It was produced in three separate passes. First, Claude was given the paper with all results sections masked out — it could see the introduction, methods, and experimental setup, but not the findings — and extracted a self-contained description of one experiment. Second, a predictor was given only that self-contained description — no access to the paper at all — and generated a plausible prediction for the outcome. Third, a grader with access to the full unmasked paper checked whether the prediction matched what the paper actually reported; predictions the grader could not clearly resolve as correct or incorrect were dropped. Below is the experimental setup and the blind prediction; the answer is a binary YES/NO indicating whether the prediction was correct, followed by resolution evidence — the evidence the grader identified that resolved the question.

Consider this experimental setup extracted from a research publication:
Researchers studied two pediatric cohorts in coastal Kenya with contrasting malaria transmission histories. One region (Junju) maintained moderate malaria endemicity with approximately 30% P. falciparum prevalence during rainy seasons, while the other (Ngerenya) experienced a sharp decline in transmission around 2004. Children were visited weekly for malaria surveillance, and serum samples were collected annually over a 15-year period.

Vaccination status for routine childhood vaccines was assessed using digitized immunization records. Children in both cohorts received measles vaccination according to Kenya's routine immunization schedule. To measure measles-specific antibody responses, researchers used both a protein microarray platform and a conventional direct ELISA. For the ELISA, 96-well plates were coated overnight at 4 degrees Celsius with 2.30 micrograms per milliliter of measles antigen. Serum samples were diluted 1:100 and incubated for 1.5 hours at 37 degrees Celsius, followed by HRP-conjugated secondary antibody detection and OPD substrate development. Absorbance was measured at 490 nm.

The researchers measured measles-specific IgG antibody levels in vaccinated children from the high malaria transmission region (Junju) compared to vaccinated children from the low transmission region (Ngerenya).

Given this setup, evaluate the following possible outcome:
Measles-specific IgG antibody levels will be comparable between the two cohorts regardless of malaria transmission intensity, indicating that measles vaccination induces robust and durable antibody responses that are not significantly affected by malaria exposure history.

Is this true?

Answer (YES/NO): NO